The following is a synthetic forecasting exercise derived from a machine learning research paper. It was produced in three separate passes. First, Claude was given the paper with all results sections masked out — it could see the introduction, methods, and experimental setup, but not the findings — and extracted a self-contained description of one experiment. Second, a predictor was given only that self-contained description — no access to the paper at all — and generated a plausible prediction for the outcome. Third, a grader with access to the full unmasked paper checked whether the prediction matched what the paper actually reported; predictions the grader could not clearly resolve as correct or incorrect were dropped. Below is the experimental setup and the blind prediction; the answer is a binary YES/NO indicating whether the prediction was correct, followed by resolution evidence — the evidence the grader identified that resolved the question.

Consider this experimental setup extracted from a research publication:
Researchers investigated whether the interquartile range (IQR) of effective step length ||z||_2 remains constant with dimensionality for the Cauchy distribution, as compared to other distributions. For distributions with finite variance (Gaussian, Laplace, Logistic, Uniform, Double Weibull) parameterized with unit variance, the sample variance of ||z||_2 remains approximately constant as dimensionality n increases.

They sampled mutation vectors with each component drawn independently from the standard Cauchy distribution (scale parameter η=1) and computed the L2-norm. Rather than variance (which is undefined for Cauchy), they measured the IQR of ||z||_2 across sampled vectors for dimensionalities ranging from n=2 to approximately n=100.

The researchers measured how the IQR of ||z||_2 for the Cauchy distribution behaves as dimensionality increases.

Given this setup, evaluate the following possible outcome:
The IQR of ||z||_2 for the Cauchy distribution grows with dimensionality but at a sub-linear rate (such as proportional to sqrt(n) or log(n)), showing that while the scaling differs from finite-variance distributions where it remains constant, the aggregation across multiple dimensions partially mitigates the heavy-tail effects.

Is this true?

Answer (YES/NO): NO